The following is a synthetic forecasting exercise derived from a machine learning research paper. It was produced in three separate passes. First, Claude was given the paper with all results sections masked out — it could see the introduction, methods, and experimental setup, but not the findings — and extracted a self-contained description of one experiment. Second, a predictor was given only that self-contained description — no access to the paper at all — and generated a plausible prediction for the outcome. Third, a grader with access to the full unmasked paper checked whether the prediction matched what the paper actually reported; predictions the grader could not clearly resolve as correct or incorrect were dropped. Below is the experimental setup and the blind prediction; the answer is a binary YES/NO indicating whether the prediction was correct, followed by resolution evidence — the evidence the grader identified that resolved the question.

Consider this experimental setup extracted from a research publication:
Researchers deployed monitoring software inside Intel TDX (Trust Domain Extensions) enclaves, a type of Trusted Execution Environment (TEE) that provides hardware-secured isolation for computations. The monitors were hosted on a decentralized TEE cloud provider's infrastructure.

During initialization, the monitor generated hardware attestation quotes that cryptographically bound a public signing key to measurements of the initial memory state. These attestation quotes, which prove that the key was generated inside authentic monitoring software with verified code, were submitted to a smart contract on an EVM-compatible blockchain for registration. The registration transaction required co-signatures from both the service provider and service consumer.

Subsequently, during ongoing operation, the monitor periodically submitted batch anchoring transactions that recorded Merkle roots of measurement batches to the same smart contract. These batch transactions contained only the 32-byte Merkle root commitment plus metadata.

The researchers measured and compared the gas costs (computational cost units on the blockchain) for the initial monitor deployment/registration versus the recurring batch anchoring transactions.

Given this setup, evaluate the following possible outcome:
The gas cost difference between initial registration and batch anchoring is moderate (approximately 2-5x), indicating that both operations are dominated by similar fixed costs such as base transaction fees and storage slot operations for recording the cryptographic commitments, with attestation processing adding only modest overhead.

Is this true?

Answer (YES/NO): NO